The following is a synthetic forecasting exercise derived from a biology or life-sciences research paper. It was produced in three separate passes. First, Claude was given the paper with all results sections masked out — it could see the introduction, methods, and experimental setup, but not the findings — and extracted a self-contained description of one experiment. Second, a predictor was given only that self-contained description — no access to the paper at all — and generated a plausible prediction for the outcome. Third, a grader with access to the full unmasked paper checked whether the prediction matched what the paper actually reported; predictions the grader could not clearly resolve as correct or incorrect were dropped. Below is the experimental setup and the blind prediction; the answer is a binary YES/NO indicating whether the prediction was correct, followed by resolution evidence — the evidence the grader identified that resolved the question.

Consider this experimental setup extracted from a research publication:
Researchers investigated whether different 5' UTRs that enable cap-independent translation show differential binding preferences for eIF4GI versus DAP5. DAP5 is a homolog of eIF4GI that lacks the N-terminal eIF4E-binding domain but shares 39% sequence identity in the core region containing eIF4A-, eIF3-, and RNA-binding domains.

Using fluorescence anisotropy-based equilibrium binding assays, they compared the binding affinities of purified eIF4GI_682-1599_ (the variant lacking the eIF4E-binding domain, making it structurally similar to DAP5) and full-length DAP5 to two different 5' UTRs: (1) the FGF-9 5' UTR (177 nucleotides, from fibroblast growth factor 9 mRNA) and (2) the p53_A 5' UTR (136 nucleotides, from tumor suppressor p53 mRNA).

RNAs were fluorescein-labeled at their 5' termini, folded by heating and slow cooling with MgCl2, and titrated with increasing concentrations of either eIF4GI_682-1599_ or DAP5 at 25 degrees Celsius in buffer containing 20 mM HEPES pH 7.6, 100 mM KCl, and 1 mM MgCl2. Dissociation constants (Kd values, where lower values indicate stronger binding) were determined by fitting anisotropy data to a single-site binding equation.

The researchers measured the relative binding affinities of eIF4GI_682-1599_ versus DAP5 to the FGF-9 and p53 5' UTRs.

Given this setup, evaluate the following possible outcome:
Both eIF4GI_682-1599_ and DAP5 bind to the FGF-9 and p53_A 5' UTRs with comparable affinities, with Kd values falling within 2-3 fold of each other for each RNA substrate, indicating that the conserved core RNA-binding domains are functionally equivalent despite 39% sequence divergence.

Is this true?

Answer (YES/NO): YES